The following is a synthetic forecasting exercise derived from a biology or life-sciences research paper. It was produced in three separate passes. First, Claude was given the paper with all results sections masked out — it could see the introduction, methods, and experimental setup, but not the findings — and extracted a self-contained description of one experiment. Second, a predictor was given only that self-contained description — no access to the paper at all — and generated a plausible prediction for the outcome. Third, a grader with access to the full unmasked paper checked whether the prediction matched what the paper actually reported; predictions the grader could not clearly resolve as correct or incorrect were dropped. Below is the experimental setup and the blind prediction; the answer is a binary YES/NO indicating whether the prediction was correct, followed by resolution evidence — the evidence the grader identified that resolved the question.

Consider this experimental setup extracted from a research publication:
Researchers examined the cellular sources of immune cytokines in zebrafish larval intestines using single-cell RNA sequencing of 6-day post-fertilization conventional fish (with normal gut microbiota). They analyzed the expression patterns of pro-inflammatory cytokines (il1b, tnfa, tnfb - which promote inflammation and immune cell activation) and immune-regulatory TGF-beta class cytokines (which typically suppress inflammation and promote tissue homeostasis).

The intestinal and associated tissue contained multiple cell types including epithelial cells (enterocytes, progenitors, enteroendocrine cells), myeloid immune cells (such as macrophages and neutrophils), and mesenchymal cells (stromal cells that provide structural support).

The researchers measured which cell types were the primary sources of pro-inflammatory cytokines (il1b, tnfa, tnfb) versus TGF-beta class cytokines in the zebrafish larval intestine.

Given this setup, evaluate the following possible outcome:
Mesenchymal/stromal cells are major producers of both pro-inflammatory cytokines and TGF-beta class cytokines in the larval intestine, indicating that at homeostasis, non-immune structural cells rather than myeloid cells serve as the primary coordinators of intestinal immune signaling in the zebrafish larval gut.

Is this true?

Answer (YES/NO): NO